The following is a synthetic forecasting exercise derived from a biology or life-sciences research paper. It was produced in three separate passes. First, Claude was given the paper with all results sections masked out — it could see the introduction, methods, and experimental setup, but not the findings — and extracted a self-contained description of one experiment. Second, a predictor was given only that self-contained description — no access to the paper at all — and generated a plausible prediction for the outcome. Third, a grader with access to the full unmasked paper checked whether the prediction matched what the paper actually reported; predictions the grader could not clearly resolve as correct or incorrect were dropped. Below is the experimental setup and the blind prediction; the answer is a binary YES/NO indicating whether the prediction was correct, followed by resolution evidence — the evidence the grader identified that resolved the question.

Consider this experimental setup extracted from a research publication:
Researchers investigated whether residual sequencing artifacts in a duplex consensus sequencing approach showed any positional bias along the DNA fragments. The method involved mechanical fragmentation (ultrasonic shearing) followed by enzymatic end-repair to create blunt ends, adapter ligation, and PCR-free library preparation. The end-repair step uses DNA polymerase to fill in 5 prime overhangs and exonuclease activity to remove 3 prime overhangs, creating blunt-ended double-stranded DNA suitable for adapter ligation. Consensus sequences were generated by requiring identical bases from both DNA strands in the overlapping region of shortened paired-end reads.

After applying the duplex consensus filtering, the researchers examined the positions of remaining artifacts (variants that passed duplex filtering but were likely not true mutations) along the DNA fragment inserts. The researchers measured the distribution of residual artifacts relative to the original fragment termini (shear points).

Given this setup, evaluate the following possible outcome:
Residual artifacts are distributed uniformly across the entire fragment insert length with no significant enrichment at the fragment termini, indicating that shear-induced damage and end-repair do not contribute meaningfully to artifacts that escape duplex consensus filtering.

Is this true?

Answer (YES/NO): NO